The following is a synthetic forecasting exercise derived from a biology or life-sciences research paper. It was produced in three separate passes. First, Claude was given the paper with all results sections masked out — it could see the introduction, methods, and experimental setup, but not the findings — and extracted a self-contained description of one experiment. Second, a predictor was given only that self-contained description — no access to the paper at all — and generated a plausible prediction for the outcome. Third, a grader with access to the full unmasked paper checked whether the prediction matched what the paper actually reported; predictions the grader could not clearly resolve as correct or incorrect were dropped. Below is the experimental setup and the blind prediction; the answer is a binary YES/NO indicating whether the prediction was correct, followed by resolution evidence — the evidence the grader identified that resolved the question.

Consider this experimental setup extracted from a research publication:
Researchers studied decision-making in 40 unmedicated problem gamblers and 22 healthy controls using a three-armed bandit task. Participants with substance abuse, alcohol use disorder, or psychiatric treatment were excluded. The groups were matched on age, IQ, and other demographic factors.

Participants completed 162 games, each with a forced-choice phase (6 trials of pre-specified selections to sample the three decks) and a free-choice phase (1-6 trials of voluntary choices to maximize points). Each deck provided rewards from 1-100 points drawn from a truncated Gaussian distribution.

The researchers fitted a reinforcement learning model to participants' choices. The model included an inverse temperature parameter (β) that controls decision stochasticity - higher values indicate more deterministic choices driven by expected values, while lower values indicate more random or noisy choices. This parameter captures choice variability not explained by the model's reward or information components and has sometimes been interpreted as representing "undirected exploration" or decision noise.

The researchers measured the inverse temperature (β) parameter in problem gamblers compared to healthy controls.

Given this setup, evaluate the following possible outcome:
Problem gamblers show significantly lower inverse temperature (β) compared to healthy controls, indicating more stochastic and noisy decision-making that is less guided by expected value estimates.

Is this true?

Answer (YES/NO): NO